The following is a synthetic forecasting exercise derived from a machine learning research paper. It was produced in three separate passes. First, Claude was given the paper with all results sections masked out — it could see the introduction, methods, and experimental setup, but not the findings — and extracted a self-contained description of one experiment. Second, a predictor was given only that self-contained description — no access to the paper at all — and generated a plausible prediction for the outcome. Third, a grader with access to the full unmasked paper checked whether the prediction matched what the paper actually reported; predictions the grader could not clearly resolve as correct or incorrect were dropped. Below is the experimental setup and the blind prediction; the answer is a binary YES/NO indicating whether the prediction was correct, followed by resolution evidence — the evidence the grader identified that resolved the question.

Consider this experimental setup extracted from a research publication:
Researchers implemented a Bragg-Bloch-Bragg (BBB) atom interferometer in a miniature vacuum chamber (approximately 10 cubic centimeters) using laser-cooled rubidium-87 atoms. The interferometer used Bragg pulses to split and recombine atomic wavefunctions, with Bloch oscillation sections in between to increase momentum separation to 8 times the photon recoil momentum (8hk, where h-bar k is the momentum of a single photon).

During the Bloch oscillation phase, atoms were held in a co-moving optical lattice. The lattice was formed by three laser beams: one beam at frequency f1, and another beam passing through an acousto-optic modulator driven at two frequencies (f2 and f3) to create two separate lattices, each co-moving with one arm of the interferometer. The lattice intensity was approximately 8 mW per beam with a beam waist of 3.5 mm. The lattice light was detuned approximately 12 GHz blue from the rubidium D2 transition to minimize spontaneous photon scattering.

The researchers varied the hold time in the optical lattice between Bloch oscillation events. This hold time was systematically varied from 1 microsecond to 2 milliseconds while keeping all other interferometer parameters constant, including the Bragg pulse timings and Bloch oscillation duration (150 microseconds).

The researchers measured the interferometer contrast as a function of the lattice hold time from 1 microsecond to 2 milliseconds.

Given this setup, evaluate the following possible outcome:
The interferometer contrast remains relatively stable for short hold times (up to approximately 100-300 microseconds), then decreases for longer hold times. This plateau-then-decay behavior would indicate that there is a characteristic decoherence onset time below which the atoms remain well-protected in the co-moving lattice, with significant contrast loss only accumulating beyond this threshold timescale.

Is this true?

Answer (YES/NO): NO